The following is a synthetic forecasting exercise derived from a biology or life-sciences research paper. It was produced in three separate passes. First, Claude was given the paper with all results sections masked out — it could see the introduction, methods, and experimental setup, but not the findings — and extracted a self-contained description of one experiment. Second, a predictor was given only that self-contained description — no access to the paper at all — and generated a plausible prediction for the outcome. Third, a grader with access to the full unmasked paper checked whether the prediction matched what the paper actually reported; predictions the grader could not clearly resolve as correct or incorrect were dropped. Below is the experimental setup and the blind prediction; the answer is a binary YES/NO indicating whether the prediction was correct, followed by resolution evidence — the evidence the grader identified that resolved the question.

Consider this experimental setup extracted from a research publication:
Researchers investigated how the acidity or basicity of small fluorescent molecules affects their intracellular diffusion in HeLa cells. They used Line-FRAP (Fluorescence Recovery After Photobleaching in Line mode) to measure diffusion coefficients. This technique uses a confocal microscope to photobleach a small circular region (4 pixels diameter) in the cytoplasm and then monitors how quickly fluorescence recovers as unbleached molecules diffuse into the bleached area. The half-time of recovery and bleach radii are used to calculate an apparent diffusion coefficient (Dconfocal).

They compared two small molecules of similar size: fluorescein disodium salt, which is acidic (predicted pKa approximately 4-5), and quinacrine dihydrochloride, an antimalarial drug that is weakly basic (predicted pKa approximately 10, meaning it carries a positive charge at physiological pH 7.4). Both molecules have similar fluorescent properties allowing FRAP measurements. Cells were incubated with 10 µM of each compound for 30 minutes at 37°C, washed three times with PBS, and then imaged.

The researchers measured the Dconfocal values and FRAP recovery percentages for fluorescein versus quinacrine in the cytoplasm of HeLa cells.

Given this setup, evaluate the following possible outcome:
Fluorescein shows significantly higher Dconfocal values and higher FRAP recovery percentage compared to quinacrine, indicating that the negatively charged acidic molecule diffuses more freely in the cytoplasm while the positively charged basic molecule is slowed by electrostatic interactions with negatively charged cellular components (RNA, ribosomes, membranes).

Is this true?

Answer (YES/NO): YES